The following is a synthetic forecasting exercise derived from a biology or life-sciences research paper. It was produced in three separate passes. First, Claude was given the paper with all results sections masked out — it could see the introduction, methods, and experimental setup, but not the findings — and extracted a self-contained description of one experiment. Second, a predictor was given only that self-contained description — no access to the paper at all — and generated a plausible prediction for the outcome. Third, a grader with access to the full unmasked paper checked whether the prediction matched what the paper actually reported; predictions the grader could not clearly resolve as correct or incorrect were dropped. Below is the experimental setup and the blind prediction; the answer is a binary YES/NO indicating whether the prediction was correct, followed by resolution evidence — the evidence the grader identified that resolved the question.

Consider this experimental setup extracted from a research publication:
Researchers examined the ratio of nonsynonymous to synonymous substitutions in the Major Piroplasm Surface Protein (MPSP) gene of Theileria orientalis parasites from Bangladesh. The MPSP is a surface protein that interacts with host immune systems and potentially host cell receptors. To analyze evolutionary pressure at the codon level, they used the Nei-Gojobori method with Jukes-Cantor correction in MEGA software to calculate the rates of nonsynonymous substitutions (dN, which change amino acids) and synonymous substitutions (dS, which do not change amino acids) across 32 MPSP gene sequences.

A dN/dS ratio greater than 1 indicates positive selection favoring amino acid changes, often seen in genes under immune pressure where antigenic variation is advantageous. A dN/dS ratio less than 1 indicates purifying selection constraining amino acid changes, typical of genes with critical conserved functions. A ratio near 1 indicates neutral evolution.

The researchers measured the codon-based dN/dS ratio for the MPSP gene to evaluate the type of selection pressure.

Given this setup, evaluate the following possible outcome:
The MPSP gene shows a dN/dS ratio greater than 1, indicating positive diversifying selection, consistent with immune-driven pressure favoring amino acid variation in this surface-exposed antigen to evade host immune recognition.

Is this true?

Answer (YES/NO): NO